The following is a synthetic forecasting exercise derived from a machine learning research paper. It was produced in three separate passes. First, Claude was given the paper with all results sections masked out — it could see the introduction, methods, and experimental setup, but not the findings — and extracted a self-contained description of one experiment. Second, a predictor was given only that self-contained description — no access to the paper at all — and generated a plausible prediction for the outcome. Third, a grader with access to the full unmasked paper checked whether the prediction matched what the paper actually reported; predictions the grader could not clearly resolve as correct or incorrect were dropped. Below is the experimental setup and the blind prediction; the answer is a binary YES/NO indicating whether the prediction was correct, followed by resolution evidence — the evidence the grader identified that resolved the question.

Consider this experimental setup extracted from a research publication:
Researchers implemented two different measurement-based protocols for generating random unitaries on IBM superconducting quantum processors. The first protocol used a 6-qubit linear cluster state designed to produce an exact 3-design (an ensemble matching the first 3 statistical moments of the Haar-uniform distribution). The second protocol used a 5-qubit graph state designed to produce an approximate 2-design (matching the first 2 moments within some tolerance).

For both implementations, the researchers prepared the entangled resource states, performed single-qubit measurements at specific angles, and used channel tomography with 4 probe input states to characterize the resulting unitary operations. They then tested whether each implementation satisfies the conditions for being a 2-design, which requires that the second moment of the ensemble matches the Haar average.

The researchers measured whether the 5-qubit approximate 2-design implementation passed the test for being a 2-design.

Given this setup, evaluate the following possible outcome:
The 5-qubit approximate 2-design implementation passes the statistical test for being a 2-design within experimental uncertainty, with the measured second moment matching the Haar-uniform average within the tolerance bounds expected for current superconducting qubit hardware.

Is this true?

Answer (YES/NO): NO